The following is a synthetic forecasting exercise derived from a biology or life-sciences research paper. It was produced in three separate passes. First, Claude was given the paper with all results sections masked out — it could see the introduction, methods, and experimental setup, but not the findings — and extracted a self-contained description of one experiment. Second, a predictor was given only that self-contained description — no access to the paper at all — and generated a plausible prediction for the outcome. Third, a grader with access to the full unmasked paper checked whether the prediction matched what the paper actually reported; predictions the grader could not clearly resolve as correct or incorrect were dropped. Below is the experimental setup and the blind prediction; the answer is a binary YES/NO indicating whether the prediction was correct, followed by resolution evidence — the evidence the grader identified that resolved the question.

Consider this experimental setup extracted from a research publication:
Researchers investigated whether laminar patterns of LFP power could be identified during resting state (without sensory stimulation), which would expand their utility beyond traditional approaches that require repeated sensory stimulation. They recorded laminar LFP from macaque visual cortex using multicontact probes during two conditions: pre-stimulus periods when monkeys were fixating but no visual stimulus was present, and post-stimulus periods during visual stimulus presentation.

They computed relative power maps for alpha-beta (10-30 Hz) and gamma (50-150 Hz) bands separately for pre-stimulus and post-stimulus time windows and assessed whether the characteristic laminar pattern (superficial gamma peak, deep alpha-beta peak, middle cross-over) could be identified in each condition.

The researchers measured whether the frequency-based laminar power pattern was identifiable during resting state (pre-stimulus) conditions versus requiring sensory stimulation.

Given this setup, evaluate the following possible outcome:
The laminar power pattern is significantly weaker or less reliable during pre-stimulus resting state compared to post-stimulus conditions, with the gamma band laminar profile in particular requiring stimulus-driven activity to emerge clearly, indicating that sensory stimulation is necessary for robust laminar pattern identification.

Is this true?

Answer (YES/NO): NO